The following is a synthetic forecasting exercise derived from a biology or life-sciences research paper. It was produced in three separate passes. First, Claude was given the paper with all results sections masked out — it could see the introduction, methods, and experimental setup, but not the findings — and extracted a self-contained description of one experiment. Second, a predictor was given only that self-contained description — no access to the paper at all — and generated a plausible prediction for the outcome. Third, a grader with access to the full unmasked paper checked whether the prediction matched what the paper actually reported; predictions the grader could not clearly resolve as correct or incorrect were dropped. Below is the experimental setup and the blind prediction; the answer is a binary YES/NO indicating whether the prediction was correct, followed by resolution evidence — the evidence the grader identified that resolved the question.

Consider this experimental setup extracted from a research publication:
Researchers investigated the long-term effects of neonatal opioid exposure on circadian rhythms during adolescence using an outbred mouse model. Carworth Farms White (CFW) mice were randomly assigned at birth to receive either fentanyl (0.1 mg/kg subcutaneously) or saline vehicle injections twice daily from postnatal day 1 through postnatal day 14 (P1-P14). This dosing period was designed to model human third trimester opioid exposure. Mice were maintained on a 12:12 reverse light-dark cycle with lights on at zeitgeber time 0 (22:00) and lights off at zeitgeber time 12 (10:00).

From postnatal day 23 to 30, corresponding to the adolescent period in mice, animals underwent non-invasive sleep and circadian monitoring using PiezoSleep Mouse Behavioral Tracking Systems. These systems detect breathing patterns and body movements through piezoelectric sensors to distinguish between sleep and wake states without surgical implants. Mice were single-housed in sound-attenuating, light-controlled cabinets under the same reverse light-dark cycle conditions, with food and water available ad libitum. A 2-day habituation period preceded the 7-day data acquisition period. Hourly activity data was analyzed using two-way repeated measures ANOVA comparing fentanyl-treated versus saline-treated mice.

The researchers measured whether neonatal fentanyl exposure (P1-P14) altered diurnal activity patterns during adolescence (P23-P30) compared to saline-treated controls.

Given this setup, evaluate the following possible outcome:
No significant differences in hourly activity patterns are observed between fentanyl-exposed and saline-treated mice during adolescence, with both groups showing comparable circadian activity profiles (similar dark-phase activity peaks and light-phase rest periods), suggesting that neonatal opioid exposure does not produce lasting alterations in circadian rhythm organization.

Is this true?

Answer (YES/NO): YES